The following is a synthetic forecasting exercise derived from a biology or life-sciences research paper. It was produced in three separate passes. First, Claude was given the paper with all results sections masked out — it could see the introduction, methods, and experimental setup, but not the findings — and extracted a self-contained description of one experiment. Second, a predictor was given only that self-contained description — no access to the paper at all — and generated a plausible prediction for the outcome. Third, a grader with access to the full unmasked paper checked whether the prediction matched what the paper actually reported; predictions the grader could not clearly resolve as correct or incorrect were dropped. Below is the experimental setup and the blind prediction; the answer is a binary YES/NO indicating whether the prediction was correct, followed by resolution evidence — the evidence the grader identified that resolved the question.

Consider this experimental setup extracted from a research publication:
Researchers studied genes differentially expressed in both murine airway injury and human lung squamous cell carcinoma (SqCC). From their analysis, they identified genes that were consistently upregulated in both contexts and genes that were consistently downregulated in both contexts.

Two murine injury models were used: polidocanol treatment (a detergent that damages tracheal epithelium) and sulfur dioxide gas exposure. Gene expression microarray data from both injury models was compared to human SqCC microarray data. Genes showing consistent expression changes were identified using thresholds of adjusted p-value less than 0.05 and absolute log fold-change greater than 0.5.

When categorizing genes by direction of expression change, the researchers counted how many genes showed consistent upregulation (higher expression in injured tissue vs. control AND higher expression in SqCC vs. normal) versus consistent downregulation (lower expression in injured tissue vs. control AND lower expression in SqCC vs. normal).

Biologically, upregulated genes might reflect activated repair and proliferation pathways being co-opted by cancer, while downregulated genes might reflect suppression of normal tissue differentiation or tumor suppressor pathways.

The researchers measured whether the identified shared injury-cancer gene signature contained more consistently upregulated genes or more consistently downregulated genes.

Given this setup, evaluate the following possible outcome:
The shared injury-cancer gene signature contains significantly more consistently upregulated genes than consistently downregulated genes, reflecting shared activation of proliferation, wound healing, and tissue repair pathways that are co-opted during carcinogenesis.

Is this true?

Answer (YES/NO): YES